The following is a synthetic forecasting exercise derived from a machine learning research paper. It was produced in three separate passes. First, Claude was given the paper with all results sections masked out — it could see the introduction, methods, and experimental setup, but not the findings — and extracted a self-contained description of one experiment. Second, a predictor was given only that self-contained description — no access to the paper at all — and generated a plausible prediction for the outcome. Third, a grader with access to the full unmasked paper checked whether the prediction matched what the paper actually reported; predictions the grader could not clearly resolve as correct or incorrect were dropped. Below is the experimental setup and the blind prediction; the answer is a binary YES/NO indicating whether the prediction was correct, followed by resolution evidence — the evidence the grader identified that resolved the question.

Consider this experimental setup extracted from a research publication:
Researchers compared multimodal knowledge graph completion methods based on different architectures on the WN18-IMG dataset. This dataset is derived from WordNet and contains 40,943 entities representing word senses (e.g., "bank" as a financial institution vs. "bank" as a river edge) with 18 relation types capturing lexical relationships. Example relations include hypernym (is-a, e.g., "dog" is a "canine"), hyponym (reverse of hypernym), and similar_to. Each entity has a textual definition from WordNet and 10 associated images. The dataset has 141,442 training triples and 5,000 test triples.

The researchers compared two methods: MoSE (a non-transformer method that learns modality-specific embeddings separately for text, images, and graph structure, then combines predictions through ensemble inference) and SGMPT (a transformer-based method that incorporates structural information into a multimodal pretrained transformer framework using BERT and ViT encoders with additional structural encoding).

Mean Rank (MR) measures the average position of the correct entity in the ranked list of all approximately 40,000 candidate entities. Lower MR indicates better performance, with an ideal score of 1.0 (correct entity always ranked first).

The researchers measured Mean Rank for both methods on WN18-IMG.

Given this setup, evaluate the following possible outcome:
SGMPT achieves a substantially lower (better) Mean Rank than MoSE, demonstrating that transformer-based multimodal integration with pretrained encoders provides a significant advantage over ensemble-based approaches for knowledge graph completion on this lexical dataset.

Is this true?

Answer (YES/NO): NO